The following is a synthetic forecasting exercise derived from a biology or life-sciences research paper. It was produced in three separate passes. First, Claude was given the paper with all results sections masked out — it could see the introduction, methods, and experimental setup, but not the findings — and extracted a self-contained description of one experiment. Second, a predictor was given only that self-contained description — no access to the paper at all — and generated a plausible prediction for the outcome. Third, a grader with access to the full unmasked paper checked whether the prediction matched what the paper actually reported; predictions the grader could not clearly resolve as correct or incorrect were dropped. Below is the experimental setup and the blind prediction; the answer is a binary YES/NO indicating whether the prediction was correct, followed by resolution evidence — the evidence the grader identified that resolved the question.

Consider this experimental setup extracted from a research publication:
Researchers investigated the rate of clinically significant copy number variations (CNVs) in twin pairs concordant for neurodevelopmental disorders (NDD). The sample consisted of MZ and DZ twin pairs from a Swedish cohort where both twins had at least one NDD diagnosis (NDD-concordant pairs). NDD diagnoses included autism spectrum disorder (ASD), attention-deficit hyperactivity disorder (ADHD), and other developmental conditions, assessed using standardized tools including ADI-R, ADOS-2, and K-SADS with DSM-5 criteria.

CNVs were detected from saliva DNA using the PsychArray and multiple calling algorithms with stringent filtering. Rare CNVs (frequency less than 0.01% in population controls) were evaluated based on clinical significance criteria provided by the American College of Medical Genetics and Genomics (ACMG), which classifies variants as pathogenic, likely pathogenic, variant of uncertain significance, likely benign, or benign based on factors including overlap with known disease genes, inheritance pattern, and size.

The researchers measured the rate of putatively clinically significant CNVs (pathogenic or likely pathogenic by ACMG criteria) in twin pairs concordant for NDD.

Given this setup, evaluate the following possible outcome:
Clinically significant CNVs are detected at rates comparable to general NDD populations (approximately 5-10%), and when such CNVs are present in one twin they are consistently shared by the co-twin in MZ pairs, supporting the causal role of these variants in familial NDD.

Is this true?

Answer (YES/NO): NO